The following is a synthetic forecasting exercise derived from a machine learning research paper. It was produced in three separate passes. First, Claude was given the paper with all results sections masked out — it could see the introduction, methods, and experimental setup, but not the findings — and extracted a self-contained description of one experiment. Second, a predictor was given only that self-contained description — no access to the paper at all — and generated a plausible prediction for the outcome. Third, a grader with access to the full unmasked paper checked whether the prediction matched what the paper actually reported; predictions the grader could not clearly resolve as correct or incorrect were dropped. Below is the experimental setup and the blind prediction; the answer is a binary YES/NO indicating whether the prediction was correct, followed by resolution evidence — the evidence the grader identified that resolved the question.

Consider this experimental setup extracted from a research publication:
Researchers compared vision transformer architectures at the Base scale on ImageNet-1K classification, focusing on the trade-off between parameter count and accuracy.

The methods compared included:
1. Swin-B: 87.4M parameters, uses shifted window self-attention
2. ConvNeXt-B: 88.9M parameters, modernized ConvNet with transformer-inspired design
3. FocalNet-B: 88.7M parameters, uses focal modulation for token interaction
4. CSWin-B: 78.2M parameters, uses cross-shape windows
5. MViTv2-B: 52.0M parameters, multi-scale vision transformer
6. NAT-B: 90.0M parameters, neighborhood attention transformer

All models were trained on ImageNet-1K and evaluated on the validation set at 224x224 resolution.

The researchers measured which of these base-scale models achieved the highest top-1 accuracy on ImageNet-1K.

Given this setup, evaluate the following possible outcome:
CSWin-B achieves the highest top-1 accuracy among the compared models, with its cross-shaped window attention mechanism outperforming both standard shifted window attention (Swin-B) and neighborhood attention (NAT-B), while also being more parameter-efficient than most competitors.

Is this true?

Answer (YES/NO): NO